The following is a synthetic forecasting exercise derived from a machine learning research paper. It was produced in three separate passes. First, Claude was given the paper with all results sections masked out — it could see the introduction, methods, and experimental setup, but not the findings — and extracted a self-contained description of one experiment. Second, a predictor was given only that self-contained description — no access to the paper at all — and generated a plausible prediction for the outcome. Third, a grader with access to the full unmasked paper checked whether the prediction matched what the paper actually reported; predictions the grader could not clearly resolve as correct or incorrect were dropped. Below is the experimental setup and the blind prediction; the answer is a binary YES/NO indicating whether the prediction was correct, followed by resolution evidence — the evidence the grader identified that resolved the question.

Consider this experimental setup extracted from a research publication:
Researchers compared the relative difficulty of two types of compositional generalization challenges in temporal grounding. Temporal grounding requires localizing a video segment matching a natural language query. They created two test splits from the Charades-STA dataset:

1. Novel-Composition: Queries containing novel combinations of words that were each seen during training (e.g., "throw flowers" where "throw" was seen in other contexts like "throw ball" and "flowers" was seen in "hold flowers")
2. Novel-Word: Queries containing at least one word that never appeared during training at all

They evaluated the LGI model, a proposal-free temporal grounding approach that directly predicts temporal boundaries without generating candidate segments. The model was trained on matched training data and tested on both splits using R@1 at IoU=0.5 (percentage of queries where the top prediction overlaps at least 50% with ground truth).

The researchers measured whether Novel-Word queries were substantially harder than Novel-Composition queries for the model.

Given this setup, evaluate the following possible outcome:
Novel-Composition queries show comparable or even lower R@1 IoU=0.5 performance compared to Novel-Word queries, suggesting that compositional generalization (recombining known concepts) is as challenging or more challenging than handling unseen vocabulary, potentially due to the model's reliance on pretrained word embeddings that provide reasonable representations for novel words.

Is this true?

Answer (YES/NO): NO